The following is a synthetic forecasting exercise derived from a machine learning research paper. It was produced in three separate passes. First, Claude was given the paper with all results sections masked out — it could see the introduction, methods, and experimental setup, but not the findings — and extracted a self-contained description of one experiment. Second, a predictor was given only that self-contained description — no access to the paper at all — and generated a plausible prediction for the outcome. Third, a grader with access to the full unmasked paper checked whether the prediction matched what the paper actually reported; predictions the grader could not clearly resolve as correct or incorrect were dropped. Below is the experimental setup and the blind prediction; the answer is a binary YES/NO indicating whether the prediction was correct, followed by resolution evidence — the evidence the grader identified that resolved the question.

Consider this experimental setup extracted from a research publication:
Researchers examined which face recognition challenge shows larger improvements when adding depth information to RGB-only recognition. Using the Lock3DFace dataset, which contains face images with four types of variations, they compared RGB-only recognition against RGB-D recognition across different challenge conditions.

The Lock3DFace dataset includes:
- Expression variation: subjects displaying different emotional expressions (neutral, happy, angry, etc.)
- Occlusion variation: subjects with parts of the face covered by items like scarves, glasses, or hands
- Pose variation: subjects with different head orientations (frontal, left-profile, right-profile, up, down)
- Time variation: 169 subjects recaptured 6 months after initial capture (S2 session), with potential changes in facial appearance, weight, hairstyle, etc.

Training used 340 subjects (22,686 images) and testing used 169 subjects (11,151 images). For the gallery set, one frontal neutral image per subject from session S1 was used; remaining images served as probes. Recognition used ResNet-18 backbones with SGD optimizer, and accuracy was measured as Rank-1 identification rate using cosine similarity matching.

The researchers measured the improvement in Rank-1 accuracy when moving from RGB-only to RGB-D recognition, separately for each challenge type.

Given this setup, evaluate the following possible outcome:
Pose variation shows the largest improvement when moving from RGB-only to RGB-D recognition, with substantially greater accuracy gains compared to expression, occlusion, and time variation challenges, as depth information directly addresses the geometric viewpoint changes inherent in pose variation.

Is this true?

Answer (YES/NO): NO